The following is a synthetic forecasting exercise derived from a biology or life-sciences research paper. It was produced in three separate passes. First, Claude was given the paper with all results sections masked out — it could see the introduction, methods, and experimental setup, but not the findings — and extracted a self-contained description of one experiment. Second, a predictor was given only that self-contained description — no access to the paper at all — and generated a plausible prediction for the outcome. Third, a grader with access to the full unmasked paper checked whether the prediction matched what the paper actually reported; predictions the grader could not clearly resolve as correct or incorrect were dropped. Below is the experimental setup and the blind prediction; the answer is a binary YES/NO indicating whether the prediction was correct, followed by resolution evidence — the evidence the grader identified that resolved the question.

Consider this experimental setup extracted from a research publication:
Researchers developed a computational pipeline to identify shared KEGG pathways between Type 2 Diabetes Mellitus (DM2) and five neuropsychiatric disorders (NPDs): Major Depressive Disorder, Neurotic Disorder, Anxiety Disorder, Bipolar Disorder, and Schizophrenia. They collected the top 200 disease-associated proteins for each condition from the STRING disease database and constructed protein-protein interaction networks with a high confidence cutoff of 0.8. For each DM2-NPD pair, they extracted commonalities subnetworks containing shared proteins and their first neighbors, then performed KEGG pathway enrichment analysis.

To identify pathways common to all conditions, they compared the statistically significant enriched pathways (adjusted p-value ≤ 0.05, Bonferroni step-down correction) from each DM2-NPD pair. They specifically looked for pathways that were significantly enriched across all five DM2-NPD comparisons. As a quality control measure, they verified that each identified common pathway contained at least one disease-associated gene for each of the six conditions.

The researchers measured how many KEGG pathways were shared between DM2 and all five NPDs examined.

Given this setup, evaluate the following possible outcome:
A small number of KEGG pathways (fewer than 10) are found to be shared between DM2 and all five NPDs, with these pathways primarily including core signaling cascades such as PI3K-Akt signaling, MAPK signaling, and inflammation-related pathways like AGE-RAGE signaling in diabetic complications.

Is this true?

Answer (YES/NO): NO